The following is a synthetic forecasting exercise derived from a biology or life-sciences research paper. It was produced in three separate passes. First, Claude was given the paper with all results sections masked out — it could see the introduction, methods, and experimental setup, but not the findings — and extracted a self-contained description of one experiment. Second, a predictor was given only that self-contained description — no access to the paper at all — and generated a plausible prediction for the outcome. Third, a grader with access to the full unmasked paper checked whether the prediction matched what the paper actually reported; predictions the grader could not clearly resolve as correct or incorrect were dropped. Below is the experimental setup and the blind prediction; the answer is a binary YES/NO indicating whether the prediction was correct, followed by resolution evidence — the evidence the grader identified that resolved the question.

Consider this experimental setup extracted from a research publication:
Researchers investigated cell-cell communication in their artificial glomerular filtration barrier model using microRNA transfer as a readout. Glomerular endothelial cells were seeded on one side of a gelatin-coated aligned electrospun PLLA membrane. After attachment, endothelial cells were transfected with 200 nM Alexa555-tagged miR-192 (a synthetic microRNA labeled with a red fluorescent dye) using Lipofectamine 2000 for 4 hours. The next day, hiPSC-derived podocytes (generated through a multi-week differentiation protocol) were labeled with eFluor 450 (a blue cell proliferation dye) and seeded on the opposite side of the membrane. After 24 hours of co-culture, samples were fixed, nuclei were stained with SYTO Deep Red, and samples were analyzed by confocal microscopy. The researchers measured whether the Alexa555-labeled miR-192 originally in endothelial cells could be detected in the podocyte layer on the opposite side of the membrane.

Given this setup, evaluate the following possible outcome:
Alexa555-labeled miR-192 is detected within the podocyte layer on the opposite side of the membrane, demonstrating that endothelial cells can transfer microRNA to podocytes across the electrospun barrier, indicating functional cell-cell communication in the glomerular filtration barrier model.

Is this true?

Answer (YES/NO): YES